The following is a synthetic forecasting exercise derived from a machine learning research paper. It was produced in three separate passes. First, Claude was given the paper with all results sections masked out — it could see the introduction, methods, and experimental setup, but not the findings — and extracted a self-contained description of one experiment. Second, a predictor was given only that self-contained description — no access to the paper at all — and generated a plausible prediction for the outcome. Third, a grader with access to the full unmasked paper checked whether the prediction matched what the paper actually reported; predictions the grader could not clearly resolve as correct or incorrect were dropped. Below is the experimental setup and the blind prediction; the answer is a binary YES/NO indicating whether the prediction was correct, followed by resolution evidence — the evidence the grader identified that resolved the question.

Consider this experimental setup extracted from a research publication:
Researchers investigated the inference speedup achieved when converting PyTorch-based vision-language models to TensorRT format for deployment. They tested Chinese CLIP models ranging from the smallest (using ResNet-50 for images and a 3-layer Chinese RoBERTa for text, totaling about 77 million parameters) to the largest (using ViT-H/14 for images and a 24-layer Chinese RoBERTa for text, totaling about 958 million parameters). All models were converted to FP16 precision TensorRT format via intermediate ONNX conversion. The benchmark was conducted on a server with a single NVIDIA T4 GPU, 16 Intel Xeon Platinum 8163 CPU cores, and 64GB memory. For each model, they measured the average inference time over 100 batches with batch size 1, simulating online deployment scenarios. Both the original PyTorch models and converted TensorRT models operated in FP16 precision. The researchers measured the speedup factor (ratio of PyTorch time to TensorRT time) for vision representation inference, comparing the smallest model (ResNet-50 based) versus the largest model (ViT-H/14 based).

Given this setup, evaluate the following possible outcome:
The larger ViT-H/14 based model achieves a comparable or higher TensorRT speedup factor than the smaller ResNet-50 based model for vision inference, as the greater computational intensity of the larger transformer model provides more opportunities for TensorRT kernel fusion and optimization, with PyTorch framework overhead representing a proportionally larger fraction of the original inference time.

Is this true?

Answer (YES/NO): NO